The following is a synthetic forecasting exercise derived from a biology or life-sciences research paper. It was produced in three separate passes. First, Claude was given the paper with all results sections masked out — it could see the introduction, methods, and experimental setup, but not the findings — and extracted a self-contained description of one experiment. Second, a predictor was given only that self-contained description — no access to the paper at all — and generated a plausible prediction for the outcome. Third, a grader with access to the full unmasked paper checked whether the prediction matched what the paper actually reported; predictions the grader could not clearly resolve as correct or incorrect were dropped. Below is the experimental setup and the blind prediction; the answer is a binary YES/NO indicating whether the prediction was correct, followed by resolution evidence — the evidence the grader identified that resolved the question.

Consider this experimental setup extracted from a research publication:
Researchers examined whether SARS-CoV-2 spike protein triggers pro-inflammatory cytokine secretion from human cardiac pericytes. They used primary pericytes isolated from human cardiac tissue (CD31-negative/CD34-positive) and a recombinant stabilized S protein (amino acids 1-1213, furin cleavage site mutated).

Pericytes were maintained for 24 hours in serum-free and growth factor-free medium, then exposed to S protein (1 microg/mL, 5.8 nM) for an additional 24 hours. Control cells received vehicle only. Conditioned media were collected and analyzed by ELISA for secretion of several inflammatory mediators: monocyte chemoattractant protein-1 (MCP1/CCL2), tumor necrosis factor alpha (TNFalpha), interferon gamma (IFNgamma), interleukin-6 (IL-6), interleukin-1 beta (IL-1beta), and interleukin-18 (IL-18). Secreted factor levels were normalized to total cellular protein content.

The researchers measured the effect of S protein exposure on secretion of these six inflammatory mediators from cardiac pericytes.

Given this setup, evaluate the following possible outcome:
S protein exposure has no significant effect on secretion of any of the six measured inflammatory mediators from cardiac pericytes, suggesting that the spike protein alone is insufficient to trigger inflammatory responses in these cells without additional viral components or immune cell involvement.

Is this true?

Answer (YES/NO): NO